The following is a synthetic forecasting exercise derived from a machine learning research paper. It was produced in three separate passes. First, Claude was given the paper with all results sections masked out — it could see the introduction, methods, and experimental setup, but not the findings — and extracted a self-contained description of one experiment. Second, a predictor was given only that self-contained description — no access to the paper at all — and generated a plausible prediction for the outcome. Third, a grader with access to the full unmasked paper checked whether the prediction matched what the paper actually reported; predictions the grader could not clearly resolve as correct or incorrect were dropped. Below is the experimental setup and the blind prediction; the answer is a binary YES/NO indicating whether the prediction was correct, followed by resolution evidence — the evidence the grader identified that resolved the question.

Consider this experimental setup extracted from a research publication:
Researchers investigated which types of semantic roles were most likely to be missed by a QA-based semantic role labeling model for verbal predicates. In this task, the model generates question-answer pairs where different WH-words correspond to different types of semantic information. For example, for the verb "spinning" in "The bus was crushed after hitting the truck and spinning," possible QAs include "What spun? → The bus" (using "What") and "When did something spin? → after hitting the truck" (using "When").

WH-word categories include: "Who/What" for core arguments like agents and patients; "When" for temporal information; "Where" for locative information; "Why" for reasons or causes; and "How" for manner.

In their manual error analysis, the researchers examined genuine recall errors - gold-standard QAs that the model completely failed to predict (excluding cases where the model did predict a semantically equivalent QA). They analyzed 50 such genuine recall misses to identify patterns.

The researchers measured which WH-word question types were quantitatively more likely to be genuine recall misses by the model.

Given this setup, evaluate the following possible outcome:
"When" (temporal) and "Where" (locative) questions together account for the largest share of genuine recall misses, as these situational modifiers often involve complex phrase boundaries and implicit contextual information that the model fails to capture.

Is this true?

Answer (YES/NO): NO